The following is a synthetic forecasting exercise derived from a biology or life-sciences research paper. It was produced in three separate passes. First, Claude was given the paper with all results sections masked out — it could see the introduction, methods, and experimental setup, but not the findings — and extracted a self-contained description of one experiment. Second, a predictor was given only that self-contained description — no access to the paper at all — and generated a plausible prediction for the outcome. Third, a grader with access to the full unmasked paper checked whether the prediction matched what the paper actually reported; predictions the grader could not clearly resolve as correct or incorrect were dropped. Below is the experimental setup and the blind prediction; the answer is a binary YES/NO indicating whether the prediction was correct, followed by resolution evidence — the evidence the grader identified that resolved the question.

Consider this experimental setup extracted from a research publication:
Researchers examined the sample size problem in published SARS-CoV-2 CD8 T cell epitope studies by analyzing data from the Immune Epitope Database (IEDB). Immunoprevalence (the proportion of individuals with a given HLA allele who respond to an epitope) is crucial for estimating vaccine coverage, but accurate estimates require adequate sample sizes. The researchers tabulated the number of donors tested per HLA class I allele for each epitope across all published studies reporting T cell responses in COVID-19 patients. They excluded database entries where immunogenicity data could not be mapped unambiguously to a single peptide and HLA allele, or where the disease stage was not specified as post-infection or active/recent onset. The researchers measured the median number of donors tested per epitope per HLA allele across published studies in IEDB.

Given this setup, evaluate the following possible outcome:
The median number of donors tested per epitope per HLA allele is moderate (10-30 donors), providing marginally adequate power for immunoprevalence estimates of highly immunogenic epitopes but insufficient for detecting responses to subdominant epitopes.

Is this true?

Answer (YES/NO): NO